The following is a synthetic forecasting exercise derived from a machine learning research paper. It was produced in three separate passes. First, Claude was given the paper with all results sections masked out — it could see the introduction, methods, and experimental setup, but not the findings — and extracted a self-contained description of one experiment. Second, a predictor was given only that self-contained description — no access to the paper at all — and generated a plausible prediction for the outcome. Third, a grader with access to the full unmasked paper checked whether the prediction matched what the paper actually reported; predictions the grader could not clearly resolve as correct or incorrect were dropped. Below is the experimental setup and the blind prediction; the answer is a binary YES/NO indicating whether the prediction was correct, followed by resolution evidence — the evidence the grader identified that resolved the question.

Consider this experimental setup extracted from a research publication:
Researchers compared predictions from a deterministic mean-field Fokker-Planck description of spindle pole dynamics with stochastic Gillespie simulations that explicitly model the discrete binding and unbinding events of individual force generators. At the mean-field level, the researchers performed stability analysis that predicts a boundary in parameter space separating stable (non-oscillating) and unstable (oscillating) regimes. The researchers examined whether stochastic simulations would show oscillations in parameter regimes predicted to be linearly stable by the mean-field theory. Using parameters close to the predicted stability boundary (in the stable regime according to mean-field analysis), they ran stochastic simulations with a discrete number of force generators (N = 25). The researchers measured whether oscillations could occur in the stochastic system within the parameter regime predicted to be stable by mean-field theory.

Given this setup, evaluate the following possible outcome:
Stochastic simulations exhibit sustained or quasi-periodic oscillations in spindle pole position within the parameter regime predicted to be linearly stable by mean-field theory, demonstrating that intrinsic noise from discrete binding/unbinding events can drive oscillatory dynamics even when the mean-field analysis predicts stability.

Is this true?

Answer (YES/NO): YES